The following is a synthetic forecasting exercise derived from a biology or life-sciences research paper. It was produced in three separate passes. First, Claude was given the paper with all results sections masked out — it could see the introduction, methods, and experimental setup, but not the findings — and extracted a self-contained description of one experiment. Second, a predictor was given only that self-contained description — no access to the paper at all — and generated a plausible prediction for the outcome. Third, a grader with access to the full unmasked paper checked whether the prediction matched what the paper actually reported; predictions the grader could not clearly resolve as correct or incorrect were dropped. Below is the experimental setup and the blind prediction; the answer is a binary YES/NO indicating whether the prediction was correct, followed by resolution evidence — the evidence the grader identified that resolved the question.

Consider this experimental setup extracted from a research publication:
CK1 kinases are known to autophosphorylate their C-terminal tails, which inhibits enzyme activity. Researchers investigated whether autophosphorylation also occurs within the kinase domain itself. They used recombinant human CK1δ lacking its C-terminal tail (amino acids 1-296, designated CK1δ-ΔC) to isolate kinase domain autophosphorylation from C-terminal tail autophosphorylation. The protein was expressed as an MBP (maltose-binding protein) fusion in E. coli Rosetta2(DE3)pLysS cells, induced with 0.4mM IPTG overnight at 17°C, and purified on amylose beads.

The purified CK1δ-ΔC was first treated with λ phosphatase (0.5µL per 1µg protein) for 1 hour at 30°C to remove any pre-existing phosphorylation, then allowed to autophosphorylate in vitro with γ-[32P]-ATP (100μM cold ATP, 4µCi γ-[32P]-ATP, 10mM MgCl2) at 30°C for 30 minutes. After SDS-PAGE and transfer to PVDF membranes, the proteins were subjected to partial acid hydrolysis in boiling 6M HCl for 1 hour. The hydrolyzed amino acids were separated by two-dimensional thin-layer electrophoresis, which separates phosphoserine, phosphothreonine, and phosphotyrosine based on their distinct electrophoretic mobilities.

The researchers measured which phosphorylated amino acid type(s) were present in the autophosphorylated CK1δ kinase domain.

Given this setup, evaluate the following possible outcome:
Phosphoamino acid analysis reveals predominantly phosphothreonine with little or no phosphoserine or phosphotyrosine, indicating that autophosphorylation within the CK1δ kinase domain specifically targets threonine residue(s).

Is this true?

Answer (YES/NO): YES